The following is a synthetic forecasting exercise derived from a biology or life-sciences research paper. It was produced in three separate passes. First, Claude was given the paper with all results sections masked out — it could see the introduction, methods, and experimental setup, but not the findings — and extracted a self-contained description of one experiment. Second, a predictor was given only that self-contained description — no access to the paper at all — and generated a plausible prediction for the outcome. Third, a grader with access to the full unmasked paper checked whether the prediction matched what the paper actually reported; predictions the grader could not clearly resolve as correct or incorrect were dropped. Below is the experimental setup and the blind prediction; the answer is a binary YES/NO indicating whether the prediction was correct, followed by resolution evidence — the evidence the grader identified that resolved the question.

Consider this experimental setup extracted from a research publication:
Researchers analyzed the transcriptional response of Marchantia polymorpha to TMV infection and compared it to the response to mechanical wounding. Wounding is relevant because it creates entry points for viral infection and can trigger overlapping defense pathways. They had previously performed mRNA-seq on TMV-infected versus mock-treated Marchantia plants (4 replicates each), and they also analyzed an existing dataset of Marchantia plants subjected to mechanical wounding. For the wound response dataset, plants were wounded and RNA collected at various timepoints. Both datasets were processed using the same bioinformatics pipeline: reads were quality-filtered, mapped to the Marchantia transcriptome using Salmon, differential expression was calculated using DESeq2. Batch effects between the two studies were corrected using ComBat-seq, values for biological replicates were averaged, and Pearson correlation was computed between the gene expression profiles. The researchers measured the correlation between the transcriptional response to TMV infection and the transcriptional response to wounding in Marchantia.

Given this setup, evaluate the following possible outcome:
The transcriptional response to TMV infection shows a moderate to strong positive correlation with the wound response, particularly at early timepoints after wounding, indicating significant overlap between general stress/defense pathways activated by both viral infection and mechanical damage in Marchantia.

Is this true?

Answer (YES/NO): NO